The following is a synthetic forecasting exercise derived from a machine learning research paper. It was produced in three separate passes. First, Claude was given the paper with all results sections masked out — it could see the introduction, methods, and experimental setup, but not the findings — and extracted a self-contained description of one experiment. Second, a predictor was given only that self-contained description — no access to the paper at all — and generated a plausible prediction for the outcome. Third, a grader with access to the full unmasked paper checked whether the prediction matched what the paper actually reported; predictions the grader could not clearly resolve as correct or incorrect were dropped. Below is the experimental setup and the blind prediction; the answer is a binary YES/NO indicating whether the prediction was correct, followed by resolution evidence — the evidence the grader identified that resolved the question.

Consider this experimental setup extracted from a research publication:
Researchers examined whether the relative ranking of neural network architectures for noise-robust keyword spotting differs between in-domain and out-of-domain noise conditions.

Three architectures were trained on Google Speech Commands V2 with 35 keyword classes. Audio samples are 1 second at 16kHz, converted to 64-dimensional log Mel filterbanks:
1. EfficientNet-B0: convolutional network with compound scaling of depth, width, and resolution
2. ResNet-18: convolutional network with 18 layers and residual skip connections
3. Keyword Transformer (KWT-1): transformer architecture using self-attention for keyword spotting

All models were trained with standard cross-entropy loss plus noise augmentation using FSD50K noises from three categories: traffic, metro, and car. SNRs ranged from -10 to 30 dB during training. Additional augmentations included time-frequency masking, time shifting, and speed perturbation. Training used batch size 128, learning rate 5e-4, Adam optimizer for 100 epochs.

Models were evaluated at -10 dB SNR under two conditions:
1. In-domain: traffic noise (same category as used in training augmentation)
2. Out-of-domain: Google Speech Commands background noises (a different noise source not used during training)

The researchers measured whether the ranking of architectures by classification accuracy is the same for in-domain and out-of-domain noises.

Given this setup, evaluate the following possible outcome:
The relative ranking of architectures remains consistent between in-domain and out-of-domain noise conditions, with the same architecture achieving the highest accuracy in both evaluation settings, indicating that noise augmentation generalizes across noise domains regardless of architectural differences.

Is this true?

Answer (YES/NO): YES